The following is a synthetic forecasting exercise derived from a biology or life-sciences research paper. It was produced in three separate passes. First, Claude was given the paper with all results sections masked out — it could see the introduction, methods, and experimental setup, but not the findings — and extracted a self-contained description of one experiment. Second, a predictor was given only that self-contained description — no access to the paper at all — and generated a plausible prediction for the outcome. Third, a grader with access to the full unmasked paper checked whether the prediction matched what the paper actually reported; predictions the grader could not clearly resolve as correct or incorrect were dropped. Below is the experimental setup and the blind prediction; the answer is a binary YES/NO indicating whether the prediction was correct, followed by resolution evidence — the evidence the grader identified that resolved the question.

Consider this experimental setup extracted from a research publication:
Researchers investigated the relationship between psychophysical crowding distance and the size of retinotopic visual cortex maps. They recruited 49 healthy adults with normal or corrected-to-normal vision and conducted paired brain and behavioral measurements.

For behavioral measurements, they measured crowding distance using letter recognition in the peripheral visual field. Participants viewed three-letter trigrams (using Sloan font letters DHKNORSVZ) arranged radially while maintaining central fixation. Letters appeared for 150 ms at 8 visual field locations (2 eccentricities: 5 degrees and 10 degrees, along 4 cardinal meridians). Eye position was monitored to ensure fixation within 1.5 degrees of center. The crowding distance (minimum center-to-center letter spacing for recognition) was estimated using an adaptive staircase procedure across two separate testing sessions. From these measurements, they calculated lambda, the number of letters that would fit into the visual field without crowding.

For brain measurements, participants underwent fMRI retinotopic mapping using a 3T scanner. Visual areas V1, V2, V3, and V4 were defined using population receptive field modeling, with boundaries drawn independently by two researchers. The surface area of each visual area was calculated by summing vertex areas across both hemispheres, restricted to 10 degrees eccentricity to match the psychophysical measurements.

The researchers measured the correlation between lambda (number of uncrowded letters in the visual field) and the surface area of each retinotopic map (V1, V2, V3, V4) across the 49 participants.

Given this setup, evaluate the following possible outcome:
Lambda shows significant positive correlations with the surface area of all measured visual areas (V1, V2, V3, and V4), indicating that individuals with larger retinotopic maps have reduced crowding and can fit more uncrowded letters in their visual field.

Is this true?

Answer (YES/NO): NO